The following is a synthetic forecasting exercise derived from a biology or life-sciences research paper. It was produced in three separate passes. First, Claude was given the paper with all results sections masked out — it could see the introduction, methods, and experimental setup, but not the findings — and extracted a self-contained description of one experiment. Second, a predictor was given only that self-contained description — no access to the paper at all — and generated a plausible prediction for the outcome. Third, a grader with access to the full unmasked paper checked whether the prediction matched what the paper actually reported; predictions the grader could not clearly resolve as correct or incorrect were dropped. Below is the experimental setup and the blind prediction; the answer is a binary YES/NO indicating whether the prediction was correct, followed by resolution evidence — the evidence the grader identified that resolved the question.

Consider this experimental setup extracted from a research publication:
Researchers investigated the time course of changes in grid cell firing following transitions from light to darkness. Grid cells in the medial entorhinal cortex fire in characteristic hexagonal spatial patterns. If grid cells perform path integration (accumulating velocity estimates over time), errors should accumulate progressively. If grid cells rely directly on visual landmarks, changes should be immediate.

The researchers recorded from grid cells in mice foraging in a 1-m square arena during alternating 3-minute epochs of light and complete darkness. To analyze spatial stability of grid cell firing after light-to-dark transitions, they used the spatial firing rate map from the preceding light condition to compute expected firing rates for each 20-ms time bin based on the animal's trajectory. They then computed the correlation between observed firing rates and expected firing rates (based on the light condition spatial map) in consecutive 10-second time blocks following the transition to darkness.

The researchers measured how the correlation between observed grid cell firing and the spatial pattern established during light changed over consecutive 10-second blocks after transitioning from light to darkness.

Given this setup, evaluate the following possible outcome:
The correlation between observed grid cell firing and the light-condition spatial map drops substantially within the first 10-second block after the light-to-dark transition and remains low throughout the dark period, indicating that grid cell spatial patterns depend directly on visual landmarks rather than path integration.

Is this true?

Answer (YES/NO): NO